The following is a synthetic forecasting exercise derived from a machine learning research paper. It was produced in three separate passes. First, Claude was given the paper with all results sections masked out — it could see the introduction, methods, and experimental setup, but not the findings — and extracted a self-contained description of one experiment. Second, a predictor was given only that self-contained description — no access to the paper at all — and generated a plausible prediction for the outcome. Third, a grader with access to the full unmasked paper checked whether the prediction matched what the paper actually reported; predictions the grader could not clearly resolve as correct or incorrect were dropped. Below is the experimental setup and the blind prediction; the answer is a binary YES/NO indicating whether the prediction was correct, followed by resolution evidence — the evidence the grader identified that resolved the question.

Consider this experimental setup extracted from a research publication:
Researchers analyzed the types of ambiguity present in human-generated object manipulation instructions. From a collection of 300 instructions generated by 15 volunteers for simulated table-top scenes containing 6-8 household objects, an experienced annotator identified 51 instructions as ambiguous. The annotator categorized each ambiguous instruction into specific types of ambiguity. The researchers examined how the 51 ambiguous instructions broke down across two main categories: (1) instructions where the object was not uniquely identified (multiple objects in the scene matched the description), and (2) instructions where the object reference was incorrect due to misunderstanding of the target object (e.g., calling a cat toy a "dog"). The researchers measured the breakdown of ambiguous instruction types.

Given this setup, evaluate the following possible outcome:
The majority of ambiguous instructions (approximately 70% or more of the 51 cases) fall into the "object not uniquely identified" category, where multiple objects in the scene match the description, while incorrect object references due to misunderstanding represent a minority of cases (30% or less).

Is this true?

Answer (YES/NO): NO